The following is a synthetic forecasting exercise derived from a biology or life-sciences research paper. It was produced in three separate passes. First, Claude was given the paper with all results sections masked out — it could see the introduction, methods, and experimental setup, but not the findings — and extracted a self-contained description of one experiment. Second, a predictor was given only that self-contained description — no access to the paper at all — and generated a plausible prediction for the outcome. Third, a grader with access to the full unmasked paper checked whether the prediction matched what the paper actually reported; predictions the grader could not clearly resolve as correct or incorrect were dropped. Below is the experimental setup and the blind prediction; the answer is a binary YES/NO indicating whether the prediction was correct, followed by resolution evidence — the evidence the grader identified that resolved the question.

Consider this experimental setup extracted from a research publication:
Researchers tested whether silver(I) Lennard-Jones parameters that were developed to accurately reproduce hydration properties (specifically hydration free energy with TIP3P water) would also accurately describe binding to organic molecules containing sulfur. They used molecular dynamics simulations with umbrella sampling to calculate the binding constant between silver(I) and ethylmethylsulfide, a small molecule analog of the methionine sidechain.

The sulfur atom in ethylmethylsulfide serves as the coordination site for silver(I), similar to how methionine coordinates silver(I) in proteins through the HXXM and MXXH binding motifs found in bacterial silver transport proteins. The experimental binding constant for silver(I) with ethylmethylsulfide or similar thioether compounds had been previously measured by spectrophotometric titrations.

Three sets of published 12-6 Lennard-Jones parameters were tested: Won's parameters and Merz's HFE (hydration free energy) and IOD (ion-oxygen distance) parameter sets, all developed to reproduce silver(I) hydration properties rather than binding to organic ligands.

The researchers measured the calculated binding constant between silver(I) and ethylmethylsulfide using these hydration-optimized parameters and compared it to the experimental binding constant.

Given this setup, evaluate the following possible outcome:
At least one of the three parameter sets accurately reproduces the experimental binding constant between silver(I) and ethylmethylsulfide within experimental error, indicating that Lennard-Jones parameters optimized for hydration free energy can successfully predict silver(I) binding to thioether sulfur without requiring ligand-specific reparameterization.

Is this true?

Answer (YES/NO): NO